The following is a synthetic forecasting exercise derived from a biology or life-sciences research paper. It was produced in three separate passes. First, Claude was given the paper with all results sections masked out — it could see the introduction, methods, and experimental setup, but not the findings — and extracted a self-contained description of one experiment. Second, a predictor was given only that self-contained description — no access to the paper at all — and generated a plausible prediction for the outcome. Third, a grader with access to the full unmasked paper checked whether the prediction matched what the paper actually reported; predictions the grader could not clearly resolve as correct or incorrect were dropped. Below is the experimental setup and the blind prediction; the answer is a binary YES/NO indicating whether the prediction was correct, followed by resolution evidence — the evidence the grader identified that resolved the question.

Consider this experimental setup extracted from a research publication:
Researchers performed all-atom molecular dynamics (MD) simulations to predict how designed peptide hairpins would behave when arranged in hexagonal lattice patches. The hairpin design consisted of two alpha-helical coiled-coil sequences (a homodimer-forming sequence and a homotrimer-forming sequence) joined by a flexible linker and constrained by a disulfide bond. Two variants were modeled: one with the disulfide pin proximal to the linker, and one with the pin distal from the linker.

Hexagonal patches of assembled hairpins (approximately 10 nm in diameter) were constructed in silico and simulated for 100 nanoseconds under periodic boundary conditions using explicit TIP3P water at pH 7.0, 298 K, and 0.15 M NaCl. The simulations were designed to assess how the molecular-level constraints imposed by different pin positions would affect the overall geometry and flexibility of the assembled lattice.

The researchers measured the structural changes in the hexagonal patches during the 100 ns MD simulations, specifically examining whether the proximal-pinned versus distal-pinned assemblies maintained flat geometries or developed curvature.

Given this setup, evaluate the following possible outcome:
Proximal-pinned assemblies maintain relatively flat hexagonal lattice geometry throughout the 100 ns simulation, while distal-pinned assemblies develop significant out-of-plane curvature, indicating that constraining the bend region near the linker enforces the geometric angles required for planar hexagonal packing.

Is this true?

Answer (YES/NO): NO